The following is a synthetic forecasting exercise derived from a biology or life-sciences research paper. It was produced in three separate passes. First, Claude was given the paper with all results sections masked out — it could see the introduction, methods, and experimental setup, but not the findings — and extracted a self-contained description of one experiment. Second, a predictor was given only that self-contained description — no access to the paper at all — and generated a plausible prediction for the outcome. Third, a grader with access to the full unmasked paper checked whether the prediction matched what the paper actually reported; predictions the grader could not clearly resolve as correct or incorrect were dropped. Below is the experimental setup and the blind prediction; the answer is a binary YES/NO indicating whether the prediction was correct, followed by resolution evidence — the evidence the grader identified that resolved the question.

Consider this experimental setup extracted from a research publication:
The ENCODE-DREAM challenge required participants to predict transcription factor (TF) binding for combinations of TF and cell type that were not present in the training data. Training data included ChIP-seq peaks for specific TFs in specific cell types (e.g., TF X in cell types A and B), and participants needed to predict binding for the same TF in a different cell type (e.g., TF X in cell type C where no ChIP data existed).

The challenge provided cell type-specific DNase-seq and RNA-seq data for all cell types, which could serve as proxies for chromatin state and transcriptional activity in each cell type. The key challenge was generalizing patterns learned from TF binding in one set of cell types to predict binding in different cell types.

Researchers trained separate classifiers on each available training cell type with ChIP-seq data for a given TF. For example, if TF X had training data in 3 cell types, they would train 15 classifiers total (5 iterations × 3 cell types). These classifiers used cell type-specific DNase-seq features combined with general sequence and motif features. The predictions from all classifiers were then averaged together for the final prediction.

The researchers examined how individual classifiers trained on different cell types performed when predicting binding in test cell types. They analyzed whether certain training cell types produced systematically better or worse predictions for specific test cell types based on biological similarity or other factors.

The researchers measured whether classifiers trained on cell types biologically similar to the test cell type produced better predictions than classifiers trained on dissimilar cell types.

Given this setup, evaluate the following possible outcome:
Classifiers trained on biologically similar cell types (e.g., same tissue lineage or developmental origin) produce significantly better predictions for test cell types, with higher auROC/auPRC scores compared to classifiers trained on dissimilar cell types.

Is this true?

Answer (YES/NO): NO